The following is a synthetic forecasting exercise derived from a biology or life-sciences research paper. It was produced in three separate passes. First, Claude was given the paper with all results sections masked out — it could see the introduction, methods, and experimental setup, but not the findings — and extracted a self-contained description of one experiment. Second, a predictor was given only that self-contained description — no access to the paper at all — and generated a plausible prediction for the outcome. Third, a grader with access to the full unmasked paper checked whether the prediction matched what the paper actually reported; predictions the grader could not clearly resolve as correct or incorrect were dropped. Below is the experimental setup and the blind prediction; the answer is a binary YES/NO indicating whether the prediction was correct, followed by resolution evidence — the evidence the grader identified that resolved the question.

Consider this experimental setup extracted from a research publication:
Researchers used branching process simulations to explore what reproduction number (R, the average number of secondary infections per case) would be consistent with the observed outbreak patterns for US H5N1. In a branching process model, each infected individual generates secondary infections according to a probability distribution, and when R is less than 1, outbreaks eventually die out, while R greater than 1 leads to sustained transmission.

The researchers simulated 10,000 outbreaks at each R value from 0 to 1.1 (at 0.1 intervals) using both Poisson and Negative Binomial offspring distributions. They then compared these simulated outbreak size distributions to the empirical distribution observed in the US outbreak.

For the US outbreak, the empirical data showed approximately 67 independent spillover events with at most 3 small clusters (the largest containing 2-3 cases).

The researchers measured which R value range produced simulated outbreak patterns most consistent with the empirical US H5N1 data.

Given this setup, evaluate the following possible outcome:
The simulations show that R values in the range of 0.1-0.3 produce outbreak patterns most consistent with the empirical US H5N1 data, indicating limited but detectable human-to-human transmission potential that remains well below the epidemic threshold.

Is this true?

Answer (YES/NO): NO